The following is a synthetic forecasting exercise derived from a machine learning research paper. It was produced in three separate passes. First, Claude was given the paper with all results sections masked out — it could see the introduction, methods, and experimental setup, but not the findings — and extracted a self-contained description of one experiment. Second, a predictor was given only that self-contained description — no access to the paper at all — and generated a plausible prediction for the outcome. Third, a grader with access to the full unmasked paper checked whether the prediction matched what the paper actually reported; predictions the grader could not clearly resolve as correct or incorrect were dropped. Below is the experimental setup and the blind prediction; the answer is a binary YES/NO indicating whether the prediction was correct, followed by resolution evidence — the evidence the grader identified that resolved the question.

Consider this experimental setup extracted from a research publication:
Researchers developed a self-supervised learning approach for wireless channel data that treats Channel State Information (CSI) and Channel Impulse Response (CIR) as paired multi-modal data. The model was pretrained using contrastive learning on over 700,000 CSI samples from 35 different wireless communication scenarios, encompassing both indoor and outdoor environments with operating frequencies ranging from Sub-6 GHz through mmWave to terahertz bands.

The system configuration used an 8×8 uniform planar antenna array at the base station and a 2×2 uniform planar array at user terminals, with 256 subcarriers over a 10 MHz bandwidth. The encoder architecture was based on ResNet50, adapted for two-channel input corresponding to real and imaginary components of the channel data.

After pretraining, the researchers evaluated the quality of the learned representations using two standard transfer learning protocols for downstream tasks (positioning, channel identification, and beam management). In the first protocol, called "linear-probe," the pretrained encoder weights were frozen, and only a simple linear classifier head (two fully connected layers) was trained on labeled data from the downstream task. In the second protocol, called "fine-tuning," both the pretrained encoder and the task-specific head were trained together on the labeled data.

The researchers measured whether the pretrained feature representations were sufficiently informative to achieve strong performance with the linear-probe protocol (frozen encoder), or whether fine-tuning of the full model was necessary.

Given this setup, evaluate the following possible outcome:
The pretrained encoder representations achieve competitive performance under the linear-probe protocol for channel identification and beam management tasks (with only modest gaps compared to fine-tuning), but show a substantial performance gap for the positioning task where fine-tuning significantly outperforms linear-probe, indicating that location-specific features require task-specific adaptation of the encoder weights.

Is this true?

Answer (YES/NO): NO